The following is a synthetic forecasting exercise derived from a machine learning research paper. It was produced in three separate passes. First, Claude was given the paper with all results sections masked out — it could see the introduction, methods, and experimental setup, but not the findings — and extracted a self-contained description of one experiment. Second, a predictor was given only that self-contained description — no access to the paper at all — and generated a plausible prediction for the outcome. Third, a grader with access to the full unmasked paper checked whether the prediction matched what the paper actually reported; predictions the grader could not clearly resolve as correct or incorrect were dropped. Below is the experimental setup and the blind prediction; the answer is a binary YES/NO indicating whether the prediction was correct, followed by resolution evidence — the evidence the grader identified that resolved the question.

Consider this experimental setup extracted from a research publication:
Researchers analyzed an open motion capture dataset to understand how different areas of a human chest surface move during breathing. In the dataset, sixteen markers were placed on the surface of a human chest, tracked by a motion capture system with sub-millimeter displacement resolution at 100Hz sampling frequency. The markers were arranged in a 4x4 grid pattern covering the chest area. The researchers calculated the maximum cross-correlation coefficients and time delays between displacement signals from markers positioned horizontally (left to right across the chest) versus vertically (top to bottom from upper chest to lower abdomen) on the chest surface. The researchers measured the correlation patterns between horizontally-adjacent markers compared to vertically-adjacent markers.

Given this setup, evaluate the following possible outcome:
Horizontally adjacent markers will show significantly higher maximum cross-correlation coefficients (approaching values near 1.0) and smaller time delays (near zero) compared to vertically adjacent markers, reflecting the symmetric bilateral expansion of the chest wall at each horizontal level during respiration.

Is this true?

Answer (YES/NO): YES